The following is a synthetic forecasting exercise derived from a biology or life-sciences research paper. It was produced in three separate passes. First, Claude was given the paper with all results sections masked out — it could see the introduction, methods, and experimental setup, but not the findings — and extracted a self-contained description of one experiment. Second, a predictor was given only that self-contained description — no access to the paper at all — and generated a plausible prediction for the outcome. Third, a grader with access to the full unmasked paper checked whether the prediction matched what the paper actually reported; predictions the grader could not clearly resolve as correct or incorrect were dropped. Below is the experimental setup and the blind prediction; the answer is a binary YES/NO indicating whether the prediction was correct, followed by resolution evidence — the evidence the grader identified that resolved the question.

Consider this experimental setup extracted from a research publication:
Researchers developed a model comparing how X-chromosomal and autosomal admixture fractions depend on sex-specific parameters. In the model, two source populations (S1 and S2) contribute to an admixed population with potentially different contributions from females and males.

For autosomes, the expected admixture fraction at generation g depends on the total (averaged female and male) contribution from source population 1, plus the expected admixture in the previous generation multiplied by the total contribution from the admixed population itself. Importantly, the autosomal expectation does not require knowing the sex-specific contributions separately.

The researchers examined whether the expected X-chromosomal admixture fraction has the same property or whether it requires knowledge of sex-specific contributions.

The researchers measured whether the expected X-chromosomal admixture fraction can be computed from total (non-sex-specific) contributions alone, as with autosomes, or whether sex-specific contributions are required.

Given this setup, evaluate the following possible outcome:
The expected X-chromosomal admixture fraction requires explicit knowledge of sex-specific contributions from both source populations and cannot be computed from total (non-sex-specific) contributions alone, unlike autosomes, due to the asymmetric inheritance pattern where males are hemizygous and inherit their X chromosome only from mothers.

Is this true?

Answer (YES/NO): YES